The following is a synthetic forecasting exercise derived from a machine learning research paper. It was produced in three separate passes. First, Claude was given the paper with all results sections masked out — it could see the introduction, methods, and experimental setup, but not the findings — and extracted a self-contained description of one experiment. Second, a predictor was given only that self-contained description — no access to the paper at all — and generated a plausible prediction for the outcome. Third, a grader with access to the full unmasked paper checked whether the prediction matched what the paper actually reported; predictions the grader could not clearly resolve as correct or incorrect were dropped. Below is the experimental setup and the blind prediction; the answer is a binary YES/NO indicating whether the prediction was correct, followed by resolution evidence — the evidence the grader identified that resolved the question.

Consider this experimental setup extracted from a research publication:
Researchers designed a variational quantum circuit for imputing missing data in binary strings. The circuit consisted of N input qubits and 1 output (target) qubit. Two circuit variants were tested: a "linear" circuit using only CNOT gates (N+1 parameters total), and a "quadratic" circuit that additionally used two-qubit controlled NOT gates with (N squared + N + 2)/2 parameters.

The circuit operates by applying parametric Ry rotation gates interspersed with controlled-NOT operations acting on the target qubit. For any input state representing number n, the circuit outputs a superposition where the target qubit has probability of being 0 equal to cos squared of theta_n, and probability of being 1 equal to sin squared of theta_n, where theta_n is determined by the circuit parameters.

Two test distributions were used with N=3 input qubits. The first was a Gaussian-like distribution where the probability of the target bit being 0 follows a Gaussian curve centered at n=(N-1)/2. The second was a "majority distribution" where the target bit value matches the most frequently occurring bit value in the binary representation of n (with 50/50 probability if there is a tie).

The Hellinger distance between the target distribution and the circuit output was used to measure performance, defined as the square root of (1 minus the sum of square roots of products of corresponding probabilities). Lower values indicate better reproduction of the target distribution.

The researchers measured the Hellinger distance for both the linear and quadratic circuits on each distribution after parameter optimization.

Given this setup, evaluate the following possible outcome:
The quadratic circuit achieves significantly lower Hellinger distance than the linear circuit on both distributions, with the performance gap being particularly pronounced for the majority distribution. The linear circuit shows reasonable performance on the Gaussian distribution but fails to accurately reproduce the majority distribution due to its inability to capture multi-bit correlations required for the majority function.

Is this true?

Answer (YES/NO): NO